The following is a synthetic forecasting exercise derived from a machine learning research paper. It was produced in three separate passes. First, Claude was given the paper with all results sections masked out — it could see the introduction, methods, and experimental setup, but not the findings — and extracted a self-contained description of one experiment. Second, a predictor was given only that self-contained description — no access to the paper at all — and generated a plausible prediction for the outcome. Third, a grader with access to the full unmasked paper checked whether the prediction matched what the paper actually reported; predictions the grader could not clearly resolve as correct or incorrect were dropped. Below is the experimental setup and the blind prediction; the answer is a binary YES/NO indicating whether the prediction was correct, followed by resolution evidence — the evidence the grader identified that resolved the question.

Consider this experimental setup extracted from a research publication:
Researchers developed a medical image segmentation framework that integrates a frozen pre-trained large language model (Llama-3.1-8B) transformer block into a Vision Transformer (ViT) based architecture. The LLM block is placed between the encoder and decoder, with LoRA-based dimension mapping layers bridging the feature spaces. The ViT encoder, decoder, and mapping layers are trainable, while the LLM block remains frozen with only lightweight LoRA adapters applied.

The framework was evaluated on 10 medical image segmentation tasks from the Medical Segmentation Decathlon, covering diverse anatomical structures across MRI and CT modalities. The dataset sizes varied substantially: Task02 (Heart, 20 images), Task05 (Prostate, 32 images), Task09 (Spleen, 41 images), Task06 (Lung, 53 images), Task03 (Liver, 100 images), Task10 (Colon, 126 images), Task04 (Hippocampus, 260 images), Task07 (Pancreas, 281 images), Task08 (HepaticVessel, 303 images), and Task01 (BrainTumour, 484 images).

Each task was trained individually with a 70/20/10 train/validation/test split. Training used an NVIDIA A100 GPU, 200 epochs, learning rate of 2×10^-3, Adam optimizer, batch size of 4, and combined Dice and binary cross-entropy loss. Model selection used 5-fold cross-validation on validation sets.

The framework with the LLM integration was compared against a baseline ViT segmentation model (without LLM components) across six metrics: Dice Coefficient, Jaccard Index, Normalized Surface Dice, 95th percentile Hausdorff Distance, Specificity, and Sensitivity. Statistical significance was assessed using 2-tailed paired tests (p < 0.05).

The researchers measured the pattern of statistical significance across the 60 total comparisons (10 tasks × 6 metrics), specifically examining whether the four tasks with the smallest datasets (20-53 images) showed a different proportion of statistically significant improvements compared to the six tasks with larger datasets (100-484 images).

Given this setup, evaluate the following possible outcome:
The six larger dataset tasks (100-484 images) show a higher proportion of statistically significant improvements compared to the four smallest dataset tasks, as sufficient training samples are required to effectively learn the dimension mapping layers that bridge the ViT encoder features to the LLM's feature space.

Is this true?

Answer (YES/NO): YES